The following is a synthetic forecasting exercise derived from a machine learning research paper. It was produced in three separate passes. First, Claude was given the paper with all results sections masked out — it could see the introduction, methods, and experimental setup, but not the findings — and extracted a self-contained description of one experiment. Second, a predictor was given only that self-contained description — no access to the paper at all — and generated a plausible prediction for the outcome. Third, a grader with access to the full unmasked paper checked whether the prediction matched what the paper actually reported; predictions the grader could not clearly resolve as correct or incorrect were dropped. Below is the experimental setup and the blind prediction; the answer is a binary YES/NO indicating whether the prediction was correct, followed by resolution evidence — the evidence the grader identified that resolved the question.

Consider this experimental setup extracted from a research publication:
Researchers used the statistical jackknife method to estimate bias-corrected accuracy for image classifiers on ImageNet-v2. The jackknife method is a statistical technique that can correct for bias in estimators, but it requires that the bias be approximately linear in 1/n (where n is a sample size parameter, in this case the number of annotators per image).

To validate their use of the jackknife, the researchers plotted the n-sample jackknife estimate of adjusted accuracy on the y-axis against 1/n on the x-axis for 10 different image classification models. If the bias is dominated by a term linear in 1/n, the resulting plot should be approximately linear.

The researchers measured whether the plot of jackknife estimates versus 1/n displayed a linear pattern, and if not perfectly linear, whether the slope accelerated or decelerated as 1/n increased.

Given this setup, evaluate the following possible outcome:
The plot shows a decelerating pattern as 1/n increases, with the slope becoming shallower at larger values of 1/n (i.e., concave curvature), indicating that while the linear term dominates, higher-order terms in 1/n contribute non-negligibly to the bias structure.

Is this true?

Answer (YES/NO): NO